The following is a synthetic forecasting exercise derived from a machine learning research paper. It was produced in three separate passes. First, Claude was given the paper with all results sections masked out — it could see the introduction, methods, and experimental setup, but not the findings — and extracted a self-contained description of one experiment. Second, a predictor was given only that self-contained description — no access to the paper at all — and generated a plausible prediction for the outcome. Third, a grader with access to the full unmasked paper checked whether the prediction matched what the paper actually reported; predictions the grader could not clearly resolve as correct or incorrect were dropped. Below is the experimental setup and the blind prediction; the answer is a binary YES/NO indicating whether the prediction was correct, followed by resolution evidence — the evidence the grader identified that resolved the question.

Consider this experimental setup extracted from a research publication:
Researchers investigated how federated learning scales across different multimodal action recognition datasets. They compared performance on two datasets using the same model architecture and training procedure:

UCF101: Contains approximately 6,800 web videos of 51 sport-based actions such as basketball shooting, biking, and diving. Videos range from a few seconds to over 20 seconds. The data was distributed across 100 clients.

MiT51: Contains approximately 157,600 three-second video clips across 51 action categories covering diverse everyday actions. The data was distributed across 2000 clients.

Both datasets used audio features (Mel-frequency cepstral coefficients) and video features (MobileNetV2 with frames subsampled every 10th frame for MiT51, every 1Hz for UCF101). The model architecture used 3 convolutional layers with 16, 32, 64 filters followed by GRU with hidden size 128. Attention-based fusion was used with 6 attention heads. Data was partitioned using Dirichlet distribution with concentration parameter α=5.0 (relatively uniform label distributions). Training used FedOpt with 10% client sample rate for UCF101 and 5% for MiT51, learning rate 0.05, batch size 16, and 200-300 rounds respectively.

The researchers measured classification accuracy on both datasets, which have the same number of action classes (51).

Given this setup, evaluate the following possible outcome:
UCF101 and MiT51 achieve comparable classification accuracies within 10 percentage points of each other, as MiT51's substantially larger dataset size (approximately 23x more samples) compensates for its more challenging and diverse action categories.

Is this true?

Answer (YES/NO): NO